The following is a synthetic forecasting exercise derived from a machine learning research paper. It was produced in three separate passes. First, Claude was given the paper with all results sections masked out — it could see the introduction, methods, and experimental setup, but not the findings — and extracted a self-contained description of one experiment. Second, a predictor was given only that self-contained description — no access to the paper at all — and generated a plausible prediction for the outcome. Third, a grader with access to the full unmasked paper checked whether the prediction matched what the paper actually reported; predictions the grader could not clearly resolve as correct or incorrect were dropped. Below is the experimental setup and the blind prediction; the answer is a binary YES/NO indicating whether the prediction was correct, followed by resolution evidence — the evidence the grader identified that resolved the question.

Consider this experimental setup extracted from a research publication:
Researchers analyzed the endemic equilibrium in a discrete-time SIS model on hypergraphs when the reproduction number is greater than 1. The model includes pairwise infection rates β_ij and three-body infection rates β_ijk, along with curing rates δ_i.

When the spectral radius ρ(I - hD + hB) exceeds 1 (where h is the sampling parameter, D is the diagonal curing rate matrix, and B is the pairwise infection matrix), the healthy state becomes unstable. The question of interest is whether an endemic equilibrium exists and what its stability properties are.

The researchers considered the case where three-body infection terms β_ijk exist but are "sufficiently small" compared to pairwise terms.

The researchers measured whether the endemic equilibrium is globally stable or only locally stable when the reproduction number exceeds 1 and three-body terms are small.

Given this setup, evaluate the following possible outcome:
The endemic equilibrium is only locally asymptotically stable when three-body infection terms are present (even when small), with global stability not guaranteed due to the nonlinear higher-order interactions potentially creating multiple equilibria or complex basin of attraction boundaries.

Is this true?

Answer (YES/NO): NO